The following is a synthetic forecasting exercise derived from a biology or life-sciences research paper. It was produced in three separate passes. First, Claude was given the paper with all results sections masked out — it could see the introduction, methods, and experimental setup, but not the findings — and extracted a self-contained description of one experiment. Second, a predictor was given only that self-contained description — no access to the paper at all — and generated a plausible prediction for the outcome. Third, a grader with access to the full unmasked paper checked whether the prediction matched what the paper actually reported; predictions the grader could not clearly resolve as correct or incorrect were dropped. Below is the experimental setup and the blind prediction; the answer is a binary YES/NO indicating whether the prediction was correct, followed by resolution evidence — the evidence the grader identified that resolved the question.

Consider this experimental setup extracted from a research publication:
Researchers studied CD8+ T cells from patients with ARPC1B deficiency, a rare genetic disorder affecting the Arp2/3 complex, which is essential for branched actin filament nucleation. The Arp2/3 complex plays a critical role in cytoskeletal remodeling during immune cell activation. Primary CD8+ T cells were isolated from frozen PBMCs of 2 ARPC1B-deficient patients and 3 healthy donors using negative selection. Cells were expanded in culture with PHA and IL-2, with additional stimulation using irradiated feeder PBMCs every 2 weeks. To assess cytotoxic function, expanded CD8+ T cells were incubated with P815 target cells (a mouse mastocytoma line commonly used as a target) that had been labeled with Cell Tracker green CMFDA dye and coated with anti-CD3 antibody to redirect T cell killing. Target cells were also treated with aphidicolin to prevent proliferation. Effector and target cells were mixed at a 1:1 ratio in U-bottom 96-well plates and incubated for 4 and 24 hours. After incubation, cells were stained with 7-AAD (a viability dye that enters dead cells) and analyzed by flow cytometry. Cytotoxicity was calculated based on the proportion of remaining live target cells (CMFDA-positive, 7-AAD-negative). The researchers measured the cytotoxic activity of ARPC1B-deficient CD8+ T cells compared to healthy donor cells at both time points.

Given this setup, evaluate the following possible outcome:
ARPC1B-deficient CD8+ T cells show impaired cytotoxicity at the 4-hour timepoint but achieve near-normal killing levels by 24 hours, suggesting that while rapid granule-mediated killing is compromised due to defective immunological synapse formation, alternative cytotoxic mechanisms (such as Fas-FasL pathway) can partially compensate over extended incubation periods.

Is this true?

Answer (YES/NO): NO